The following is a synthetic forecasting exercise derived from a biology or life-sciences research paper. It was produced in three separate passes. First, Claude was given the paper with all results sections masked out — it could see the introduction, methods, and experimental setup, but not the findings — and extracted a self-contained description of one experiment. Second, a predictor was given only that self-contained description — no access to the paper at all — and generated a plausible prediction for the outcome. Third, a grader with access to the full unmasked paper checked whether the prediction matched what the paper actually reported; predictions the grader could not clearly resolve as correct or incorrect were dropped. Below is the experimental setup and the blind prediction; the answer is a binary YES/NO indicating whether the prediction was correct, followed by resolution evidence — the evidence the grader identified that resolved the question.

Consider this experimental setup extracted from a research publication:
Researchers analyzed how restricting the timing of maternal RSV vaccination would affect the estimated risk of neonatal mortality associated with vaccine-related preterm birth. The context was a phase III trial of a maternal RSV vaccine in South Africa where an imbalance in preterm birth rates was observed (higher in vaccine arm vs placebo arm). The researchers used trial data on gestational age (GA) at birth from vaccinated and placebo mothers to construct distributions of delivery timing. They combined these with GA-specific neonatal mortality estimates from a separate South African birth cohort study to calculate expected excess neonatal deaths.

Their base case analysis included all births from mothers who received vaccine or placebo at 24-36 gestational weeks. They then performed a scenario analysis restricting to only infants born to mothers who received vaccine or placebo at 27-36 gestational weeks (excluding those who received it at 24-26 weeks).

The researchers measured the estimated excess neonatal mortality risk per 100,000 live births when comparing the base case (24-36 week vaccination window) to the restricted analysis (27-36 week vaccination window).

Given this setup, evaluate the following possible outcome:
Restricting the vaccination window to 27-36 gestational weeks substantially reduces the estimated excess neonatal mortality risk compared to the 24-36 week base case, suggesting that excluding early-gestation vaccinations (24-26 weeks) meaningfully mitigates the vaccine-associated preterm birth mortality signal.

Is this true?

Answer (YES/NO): YES